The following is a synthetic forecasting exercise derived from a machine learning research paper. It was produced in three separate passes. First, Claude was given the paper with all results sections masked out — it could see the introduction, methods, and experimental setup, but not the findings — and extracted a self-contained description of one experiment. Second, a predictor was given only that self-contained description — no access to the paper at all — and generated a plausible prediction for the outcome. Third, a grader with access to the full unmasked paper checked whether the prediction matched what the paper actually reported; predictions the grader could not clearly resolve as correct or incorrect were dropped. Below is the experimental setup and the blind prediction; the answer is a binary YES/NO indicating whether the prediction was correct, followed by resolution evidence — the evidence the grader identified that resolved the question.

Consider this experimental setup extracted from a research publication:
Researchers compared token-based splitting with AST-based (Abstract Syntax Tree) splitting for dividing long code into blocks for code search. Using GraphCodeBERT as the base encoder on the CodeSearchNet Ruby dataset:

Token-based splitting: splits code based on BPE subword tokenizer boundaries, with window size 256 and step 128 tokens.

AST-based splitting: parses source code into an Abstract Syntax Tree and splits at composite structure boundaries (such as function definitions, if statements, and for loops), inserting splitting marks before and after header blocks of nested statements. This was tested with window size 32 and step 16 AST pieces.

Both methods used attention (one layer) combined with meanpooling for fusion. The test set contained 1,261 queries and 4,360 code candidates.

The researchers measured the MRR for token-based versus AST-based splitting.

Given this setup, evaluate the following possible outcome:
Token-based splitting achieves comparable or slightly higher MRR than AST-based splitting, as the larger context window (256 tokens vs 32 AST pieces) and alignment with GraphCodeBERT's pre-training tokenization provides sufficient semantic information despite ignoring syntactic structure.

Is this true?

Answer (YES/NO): NO